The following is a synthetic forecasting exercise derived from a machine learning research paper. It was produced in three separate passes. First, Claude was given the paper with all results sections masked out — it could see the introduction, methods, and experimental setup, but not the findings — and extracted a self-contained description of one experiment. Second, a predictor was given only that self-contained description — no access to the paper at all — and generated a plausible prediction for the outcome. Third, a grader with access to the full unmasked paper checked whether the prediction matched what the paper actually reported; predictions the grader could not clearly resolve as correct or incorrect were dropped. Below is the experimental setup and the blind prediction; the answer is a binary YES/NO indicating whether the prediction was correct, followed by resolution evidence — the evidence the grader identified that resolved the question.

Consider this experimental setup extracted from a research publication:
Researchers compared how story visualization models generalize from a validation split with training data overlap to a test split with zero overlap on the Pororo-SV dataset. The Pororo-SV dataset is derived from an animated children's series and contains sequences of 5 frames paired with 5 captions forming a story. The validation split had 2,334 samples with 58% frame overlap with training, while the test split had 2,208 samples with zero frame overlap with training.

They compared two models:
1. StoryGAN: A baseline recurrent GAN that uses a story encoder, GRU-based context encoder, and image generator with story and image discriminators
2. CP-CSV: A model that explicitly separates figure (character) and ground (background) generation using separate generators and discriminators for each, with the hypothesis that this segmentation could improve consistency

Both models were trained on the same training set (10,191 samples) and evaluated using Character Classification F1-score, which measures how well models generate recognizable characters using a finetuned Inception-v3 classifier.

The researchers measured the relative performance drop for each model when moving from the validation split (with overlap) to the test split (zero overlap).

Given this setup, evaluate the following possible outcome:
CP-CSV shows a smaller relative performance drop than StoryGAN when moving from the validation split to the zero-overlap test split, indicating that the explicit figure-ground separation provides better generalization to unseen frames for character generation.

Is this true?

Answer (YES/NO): YES